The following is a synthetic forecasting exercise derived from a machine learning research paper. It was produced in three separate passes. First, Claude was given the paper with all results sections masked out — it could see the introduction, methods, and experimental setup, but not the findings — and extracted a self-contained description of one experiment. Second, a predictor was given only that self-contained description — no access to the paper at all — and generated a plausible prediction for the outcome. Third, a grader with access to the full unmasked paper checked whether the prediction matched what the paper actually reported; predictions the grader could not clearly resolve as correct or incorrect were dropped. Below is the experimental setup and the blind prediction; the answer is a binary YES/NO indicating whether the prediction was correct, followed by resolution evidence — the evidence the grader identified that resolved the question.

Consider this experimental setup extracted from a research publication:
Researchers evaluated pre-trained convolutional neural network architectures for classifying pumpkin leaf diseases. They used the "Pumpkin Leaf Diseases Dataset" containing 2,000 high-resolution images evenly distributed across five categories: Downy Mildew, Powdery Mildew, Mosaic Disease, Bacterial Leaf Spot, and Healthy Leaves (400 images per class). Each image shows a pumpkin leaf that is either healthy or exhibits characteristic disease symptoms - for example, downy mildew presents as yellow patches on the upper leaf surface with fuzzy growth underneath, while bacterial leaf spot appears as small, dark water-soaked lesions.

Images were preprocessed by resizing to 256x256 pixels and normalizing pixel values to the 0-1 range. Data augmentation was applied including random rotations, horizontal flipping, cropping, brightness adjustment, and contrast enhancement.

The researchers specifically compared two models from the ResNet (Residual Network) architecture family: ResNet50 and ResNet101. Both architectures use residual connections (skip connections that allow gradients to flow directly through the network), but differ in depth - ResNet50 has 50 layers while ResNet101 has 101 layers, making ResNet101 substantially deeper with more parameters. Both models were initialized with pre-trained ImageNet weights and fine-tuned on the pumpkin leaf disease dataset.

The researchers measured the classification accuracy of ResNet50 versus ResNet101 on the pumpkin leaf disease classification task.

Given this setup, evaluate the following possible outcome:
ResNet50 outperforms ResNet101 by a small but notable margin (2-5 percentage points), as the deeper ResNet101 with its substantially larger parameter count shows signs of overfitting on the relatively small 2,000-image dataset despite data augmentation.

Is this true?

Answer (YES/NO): YES